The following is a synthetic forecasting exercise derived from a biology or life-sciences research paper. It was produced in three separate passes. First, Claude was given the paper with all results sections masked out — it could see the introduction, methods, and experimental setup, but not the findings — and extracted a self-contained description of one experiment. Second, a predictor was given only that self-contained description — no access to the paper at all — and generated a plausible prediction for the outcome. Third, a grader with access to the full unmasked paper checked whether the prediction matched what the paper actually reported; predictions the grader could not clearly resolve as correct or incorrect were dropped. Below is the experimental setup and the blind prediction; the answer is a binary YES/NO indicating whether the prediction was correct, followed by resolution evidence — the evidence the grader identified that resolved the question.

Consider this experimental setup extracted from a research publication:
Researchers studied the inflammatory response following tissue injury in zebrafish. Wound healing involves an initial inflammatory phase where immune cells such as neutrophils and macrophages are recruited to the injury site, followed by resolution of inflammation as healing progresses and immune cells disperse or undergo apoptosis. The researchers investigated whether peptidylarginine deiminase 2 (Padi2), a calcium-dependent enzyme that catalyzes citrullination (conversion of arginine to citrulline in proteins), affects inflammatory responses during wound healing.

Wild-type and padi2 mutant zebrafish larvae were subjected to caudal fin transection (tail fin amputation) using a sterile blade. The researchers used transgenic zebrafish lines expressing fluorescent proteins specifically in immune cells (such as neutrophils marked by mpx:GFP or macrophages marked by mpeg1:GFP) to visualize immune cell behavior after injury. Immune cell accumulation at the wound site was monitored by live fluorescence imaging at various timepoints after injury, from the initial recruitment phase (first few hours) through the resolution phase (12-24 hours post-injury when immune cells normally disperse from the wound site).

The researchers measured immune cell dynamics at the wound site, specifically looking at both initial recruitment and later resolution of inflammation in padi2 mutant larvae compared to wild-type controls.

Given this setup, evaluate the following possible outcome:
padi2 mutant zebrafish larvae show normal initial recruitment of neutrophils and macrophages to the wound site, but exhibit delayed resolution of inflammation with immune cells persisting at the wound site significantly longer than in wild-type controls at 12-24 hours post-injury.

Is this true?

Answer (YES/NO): NO